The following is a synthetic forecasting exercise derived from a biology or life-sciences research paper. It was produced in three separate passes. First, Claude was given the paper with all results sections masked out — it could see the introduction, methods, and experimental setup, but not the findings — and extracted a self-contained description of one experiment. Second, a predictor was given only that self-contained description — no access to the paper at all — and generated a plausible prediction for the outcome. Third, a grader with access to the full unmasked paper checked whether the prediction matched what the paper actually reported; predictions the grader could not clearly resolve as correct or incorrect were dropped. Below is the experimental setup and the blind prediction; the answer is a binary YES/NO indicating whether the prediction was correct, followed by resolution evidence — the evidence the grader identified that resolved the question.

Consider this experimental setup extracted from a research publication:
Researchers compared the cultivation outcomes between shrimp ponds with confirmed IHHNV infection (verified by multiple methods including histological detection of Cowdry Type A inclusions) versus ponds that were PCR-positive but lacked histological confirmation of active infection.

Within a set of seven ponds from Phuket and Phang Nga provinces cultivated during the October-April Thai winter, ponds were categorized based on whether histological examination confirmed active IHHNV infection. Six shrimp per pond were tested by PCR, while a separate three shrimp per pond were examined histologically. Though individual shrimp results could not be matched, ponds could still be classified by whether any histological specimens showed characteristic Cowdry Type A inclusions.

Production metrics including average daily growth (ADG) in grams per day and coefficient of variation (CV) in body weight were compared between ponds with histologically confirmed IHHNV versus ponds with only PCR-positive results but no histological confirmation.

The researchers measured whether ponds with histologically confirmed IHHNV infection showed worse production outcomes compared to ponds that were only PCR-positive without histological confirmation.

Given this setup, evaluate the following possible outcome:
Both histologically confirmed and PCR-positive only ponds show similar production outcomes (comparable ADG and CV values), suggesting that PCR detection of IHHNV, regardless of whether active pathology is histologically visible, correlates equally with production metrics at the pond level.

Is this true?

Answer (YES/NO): NO